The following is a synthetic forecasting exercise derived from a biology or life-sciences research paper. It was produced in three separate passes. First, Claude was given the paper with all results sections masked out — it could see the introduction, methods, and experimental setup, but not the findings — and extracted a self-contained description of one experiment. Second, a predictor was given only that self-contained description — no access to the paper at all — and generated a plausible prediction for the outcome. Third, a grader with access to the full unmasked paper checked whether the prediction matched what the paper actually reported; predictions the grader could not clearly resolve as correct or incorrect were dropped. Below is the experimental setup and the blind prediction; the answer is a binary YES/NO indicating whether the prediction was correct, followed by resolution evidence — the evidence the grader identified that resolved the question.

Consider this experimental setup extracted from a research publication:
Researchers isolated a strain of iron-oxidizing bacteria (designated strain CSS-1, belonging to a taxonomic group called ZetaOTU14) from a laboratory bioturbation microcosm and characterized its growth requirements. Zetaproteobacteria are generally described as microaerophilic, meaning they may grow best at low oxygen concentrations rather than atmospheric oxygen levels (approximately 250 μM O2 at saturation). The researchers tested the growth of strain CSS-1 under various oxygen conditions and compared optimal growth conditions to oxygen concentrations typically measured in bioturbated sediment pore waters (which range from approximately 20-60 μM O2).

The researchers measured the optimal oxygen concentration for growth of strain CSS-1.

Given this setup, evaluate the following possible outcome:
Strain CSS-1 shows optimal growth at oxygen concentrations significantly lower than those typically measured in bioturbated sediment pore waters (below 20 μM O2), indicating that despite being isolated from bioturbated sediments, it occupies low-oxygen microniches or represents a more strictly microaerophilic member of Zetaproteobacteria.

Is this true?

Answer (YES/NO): NO